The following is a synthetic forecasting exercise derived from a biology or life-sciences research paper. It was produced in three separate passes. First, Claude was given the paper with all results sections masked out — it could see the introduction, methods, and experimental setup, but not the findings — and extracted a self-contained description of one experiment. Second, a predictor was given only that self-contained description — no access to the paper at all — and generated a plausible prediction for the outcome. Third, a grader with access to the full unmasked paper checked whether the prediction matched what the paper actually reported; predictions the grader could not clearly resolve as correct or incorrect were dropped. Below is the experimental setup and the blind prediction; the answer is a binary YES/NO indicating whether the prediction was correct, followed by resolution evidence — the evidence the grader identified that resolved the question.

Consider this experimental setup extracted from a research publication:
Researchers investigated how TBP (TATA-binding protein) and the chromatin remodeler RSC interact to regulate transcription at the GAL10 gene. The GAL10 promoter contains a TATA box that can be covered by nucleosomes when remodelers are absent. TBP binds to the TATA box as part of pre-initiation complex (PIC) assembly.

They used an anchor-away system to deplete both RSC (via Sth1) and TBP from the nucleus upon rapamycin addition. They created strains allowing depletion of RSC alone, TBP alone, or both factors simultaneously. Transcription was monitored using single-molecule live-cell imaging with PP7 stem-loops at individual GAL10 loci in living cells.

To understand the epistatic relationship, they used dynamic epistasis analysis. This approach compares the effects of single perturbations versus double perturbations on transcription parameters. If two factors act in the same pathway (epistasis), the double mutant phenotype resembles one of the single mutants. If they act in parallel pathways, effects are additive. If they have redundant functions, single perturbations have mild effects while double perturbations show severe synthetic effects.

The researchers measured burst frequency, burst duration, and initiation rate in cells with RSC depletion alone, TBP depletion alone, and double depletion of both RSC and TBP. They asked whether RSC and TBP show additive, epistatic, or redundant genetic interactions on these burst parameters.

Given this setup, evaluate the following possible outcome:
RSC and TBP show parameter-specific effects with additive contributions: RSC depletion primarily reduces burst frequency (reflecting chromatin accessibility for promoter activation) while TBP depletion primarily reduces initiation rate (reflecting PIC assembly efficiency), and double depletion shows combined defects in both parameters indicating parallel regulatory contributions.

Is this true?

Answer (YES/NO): NO